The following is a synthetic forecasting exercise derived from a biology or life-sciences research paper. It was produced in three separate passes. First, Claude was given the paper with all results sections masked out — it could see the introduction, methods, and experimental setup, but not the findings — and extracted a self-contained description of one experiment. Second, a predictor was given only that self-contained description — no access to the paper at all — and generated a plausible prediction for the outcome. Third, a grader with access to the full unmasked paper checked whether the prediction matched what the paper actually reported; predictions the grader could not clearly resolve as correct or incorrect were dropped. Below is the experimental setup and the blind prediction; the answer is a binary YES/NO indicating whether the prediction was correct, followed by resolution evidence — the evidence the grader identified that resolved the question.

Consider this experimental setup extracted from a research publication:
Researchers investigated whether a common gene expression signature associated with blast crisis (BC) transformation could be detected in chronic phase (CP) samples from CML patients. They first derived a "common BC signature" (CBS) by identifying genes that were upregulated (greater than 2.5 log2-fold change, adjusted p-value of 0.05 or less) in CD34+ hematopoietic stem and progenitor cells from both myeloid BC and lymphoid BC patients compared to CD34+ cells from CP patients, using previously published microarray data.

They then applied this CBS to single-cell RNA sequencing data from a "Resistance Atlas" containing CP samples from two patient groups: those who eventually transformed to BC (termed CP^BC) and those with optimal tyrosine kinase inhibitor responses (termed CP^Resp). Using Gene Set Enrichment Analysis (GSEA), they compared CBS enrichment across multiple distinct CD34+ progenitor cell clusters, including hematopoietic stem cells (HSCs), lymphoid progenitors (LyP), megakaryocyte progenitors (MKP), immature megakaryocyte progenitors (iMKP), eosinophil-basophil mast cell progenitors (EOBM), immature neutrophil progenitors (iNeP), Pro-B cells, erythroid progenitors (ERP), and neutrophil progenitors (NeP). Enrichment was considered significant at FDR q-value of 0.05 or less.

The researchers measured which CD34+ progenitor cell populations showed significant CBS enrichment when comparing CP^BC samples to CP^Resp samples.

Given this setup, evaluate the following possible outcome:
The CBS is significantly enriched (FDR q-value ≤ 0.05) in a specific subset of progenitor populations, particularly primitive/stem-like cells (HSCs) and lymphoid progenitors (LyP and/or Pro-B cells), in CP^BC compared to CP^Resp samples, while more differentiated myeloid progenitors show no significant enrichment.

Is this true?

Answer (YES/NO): NO